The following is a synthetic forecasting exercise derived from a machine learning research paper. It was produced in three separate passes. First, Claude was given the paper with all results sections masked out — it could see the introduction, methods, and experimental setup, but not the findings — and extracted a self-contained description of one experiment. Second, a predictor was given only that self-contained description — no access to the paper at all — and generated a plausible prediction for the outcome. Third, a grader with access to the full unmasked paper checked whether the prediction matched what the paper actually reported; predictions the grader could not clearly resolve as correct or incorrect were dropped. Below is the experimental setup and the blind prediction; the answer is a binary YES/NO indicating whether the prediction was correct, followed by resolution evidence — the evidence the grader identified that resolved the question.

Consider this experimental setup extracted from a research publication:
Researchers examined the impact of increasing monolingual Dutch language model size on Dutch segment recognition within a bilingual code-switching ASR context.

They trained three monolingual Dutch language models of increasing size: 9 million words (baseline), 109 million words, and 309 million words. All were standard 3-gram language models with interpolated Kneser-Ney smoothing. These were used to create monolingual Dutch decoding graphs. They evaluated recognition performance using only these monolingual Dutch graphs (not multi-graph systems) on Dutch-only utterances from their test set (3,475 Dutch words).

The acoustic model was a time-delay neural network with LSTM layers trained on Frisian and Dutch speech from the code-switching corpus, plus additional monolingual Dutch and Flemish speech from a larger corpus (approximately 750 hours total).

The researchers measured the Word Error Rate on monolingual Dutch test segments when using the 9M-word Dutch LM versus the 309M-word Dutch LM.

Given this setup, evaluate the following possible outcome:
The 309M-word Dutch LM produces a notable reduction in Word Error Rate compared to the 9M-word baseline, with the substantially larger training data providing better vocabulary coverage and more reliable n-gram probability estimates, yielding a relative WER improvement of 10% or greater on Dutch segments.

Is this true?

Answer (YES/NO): NO